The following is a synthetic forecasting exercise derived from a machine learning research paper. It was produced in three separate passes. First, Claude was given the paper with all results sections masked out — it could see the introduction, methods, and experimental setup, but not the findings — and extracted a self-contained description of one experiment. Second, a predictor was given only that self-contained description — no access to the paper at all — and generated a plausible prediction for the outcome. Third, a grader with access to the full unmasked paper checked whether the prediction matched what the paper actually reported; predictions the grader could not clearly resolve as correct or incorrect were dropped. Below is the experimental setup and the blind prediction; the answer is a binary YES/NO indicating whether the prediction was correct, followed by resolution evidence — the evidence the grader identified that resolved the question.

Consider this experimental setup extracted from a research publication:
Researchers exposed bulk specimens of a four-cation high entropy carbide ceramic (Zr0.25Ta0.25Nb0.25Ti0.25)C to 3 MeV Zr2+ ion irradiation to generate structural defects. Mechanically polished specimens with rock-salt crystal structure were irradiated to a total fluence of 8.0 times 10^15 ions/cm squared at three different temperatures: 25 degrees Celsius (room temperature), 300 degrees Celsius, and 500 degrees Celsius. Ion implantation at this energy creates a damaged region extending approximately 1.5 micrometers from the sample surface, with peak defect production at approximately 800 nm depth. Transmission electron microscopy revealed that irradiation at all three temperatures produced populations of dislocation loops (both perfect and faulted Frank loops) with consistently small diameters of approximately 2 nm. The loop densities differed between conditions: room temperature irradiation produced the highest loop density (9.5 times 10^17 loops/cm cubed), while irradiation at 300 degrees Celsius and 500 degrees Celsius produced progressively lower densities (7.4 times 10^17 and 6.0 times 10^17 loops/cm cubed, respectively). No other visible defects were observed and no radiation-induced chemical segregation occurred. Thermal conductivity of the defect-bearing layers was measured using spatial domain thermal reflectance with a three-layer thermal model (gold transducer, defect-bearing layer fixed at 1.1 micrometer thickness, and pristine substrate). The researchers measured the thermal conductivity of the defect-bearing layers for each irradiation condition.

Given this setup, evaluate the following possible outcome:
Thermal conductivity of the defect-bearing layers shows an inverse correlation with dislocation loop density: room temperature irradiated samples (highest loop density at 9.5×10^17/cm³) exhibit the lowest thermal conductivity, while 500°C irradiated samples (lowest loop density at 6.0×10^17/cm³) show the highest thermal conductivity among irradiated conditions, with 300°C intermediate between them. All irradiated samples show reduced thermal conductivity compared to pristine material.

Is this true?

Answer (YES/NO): NO